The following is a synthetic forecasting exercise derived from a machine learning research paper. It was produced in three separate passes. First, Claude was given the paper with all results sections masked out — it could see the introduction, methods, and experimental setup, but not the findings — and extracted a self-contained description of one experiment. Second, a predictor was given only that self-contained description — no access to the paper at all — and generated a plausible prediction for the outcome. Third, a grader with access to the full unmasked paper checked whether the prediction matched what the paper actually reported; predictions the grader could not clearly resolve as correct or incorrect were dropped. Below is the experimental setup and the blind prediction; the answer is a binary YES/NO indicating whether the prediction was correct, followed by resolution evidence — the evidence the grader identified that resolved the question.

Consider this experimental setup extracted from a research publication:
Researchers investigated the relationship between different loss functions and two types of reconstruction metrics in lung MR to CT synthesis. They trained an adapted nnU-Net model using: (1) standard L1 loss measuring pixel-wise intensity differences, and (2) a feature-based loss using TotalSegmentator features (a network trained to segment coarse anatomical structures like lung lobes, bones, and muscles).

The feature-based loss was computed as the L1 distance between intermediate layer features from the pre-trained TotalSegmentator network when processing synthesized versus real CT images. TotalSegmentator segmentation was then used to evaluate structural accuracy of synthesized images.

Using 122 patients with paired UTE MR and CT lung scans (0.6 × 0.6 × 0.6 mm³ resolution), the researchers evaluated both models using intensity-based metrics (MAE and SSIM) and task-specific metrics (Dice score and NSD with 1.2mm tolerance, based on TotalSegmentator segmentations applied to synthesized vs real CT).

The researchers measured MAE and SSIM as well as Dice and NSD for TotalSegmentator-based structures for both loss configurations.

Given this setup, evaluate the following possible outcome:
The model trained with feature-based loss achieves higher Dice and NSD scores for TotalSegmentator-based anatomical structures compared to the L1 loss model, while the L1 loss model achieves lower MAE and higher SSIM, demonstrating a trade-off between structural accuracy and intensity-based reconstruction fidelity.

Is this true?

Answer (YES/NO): YES